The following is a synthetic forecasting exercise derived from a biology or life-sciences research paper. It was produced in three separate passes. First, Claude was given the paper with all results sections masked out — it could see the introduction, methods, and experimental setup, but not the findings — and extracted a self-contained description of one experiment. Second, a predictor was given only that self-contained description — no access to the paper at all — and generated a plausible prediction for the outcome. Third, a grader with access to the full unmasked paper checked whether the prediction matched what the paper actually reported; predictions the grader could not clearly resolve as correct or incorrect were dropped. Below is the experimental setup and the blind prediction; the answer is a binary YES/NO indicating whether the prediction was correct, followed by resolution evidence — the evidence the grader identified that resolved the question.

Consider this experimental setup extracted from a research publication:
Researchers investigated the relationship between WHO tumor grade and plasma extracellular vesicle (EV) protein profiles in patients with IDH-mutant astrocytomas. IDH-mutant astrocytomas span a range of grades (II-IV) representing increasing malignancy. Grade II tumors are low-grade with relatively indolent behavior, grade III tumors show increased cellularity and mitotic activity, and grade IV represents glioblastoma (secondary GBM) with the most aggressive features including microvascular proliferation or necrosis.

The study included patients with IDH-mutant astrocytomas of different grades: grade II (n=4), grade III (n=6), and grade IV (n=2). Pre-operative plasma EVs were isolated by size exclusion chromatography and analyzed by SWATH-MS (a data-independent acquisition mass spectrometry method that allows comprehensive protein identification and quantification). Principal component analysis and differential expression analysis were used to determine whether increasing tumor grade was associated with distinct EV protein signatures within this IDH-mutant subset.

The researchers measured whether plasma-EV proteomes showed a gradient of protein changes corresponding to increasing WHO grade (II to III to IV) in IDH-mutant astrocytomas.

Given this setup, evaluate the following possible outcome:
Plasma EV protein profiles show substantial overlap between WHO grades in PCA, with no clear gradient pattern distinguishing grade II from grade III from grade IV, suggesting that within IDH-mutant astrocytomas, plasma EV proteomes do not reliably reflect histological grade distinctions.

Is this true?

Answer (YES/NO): NO